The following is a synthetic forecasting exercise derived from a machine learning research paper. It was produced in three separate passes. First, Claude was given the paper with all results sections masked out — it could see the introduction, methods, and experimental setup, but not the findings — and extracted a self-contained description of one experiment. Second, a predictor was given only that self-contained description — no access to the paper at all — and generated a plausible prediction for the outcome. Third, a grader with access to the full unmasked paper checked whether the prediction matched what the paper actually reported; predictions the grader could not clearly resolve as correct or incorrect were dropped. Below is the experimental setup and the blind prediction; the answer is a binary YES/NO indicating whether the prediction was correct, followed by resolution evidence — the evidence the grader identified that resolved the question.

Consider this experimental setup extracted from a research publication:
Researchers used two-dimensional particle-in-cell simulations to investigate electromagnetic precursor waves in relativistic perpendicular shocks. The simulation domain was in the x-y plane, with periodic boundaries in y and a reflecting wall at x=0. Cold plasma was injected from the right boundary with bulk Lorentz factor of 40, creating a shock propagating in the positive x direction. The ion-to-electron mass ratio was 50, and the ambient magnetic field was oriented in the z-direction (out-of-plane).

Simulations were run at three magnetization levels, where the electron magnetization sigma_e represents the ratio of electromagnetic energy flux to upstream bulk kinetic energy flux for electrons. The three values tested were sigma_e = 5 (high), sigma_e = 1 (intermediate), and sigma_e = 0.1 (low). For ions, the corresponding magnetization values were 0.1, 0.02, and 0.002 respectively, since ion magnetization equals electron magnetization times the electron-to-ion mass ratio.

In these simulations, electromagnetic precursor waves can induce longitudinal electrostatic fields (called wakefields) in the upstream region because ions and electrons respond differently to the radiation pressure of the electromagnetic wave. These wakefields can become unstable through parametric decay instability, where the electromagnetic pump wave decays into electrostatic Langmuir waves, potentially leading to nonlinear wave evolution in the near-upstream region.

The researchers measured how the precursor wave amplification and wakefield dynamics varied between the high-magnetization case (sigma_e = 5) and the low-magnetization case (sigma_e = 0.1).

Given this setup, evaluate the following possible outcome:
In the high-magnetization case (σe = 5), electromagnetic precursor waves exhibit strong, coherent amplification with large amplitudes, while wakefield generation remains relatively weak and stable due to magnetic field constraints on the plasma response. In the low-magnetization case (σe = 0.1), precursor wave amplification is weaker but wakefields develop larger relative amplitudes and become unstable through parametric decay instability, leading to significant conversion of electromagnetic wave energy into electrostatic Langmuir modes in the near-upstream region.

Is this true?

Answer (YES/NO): NO